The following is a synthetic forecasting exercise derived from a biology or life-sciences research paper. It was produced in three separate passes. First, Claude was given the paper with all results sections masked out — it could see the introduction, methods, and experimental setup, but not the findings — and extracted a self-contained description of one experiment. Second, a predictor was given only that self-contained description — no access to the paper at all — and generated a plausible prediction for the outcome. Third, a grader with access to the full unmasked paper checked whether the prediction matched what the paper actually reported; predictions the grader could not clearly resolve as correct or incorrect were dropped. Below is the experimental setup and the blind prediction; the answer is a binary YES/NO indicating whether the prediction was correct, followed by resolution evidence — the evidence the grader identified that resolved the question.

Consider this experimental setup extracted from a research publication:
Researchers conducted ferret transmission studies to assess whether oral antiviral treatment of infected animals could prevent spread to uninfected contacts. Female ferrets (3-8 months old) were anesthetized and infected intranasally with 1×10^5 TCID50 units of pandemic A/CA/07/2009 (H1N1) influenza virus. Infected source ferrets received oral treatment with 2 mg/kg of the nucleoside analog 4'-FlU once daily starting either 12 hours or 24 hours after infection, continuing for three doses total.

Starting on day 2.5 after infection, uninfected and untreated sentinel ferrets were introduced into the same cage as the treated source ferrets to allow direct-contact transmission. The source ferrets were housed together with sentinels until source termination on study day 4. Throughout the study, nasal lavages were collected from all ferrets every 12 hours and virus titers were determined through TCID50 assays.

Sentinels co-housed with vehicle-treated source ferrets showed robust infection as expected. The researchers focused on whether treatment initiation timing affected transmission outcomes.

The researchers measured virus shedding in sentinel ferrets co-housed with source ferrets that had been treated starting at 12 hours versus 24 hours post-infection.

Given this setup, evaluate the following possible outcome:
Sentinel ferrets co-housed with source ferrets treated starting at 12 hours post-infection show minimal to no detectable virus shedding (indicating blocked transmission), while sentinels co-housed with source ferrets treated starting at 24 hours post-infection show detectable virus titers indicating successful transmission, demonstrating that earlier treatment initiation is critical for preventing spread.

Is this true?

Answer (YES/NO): YES